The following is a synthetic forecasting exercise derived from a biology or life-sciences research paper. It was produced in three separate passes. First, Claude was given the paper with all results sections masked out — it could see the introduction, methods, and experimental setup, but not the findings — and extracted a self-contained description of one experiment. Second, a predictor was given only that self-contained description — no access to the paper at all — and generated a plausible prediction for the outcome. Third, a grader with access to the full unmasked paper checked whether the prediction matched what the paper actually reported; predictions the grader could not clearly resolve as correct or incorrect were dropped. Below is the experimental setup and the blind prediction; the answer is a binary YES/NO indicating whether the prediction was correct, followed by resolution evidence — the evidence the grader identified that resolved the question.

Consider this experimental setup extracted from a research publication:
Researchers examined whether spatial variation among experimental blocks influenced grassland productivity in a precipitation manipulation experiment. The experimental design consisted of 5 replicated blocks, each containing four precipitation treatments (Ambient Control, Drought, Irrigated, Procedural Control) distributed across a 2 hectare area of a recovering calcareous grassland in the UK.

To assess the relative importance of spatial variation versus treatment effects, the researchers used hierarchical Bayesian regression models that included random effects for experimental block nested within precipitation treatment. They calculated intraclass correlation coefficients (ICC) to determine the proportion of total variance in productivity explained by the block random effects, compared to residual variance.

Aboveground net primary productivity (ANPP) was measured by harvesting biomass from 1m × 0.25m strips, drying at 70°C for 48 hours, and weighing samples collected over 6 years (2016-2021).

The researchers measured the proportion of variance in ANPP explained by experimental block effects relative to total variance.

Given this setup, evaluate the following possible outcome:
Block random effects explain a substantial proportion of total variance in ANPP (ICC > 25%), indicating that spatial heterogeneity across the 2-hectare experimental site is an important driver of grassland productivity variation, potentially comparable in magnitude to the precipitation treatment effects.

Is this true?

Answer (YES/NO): NO